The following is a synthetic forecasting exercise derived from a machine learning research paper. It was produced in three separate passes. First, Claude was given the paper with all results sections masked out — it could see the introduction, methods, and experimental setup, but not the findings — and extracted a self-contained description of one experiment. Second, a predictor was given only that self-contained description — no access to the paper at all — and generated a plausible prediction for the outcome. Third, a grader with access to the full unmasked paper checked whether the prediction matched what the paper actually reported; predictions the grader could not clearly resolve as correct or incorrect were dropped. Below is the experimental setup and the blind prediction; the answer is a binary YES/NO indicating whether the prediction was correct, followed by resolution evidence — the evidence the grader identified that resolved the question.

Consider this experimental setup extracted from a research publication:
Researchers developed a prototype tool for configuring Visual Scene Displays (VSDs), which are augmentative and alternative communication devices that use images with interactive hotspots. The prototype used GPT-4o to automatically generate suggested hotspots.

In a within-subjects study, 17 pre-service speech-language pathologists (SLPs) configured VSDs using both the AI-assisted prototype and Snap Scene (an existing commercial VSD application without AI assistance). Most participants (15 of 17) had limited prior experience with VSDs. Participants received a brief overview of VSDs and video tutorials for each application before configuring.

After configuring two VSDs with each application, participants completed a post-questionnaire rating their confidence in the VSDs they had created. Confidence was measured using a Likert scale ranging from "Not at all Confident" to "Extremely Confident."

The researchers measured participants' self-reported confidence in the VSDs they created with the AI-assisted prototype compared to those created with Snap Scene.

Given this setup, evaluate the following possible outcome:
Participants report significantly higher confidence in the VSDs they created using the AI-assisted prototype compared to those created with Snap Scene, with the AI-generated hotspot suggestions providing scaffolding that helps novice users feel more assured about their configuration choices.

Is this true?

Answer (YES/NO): YES